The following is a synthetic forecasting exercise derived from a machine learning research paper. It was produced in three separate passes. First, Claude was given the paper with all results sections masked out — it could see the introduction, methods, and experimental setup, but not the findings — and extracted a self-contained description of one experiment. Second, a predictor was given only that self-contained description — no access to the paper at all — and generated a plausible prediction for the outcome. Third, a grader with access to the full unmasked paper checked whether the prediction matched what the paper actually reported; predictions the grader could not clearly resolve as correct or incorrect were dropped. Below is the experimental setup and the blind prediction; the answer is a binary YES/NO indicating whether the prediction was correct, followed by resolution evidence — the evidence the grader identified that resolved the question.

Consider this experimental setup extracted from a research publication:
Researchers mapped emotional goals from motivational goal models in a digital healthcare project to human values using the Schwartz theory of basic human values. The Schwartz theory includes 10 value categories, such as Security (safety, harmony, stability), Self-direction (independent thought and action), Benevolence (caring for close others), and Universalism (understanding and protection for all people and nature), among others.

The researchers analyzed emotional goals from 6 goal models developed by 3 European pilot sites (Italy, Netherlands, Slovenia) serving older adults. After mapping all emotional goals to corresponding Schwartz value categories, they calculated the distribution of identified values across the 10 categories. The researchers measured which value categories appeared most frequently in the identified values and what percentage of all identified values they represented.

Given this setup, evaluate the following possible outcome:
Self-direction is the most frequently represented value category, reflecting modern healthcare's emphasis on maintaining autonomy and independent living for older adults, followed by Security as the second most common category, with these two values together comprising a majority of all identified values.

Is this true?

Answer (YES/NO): NO